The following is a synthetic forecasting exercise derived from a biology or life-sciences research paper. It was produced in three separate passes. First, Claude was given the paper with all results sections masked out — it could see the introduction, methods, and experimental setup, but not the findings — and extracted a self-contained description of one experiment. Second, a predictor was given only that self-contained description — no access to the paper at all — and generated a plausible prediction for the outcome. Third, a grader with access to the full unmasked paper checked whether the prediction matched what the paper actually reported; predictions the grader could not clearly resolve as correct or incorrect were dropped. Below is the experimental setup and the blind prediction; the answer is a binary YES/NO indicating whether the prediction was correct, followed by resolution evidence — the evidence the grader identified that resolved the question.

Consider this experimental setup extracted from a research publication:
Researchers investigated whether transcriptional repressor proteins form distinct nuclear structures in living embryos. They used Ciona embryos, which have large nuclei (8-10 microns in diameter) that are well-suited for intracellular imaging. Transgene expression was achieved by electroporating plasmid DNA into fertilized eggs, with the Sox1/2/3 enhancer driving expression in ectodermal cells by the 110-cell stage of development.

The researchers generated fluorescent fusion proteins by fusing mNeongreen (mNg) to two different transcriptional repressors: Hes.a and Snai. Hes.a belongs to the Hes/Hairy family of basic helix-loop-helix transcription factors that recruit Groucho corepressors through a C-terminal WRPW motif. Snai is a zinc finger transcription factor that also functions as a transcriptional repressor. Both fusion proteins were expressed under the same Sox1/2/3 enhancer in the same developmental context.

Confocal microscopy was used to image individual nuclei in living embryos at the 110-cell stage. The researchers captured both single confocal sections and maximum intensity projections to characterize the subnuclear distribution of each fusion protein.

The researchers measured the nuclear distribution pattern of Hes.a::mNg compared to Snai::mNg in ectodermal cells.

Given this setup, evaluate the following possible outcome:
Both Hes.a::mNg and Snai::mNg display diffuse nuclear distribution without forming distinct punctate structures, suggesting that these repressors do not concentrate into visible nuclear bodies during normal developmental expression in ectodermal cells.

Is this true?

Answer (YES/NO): NO